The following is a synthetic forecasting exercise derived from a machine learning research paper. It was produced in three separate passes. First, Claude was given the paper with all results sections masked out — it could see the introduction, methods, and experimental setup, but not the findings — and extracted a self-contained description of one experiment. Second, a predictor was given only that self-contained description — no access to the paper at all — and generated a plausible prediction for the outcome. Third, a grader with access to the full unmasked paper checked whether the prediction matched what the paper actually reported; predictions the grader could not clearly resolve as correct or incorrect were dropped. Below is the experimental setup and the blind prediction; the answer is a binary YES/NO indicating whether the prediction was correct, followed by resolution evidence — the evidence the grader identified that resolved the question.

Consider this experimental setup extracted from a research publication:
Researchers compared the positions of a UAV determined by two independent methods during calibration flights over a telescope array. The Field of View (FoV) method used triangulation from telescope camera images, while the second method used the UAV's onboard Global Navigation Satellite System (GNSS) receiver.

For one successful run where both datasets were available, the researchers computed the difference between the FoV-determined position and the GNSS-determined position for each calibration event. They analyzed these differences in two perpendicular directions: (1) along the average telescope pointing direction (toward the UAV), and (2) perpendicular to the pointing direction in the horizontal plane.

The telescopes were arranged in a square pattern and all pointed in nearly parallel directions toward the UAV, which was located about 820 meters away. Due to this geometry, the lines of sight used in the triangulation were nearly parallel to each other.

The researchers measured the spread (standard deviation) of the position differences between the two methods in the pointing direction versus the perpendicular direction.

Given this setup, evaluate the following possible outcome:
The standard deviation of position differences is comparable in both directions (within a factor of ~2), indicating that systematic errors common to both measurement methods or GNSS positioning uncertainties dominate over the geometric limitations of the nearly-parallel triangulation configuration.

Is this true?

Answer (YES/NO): NO